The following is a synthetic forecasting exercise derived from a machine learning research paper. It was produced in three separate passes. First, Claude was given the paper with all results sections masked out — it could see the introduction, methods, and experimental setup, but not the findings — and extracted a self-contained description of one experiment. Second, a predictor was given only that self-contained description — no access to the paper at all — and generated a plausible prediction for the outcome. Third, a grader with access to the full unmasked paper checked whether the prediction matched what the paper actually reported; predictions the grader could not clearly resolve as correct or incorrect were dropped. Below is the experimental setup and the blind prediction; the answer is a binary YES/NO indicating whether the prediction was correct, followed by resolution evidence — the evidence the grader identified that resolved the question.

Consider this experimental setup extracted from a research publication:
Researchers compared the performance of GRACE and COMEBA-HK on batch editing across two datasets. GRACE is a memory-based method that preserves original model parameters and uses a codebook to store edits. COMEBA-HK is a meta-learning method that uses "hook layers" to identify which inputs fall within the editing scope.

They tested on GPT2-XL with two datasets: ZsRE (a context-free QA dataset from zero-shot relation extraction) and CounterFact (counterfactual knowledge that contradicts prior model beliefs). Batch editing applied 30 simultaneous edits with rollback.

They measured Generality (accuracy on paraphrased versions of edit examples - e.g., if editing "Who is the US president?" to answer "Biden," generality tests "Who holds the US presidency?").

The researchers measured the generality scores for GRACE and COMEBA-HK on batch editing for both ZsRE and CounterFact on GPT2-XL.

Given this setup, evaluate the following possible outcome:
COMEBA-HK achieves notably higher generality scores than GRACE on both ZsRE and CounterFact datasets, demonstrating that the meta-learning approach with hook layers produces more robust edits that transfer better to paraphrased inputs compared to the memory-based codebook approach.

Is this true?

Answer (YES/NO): YES